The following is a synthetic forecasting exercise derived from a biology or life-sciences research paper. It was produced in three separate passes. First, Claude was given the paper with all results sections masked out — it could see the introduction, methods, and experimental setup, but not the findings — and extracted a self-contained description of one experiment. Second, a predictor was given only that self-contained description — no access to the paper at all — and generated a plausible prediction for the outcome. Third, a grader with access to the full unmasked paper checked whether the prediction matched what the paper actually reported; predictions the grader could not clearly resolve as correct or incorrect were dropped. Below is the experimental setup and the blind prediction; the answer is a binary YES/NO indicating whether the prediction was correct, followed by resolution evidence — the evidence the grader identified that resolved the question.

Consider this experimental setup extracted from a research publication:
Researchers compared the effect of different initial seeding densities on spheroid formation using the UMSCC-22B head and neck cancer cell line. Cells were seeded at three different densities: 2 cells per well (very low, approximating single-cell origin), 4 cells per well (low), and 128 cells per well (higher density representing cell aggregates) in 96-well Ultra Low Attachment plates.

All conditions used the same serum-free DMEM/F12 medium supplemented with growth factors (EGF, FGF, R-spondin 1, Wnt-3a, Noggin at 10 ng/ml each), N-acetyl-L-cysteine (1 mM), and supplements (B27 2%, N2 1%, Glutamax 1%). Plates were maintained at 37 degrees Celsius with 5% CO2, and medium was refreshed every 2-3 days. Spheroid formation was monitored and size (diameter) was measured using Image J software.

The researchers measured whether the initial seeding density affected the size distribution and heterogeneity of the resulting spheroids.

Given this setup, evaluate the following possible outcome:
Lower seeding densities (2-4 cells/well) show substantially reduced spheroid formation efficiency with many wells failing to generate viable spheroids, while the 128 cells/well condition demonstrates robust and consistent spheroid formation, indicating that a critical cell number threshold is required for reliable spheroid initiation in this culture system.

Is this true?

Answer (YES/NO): YES